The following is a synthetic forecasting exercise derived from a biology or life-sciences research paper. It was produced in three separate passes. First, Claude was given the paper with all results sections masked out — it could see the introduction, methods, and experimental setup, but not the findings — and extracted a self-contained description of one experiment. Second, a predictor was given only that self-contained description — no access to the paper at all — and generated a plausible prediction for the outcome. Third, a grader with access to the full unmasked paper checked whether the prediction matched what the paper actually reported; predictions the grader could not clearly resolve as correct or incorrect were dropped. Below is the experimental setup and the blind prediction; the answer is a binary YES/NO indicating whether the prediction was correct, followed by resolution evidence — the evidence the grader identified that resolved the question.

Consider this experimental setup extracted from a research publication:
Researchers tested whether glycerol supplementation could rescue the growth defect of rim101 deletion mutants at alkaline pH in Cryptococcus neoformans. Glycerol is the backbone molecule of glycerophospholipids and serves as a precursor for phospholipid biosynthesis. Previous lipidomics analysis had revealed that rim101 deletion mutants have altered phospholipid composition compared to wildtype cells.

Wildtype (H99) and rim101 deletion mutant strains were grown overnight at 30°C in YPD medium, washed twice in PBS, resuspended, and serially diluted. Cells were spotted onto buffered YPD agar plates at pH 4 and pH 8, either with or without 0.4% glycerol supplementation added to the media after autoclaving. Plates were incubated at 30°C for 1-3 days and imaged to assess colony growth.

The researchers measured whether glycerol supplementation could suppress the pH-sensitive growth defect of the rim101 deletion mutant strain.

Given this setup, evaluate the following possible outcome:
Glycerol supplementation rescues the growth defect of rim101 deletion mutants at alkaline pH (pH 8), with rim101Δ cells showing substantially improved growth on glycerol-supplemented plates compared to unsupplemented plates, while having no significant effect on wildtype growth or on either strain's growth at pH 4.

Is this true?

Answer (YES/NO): YES